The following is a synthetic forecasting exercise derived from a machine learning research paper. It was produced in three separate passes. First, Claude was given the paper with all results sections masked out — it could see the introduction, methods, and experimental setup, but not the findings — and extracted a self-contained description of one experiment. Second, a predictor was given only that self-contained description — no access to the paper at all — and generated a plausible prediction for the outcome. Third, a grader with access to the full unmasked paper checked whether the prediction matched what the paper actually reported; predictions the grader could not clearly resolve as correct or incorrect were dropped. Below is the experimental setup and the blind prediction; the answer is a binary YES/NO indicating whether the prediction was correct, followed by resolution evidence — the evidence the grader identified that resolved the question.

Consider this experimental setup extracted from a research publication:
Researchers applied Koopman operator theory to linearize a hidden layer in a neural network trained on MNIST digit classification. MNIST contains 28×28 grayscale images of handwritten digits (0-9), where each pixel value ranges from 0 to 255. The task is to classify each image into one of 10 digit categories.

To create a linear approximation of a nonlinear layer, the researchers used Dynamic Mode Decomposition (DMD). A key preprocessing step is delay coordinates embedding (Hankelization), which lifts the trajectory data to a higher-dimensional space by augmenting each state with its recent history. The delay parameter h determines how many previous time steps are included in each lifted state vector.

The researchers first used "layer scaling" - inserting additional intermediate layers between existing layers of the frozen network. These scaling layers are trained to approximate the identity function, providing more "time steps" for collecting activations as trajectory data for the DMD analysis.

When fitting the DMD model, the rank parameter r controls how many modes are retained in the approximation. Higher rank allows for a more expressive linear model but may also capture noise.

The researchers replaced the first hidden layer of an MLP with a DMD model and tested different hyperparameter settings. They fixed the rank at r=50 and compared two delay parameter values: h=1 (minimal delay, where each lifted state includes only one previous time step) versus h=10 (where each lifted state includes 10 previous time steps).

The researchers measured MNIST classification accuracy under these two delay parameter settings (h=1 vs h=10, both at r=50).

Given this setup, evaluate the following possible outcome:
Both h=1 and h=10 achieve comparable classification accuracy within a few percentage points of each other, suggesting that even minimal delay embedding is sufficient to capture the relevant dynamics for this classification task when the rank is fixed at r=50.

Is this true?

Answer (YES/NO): NO